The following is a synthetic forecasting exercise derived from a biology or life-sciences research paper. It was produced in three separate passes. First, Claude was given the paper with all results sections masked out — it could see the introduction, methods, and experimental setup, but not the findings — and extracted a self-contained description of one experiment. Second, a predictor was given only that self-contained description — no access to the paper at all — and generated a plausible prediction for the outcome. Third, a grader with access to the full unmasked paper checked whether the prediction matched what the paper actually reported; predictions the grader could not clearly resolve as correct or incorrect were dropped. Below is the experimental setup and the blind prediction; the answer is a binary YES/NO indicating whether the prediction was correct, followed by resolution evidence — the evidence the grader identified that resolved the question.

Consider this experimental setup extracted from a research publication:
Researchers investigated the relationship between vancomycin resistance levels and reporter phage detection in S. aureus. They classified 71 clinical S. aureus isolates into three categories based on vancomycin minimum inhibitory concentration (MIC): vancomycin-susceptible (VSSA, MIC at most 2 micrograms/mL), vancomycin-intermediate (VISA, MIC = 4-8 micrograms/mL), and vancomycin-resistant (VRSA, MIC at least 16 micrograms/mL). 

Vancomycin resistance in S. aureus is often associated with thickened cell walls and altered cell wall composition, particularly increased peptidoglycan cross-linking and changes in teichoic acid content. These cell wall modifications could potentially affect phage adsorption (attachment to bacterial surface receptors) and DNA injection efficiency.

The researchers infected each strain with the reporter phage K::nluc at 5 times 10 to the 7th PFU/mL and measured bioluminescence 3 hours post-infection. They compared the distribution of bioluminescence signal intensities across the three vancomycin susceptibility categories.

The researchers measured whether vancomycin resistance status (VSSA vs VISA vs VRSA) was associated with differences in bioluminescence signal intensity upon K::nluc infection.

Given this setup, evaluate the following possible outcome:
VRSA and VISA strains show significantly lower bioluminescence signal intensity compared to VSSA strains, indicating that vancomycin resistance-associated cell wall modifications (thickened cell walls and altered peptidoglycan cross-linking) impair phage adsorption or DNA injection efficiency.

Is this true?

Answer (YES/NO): NO